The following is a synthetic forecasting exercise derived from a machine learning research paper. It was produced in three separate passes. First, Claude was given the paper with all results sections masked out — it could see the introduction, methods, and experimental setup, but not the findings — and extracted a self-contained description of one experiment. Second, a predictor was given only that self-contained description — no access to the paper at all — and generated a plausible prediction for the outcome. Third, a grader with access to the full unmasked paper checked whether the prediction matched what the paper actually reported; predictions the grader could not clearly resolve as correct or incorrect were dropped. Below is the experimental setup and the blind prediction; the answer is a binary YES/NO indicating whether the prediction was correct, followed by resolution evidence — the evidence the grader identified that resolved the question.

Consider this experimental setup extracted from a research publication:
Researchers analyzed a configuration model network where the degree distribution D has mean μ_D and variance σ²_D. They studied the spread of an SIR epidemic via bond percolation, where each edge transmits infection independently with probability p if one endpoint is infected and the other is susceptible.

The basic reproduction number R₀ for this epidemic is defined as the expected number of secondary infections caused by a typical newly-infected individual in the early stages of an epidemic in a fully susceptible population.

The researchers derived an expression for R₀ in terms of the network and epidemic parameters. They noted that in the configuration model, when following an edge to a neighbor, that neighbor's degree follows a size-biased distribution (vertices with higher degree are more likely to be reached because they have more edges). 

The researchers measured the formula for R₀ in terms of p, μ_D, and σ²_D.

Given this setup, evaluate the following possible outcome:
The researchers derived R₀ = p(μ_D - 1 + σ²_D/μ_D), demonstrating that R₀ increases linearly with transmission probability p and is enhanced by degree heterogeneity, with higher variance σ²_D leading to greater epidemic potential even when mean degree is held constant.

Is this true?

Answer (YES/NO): YES